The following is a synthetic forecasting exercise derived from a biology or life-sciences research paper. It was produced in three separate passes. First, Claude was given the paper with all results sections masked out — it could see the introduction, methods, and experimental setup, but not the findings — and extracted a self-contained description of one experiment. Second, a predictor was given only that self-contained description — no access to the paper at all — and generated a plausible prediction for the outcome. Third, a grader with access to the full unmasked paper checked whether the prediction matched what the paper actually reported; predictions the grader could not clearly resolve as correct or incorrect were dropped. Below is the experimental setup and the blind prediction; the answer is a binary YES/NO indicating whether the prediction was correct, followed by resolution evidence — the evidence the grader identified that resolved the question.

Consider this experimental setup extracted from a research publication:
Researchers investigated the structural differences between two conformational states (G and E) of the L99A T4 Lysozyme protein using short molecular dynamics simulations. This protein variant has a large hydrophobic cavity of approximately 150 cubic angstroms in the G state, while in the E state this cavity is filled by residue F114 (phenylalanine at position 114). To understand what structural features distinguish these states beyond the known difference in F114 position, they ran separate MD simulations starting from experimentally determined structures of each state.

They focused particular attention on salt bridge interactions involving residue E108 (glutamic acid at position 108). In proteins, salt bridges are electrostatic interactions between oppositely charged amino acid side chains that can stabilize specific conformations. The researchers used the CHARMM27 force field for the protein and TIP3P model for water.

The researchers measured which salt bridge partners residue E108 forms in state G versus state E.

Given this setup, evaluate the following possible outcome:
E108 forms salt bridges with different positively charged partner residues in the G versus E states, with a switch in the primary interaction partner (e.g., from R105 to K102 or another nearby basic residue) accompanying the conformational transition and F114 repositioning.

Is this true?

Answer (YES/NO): YES